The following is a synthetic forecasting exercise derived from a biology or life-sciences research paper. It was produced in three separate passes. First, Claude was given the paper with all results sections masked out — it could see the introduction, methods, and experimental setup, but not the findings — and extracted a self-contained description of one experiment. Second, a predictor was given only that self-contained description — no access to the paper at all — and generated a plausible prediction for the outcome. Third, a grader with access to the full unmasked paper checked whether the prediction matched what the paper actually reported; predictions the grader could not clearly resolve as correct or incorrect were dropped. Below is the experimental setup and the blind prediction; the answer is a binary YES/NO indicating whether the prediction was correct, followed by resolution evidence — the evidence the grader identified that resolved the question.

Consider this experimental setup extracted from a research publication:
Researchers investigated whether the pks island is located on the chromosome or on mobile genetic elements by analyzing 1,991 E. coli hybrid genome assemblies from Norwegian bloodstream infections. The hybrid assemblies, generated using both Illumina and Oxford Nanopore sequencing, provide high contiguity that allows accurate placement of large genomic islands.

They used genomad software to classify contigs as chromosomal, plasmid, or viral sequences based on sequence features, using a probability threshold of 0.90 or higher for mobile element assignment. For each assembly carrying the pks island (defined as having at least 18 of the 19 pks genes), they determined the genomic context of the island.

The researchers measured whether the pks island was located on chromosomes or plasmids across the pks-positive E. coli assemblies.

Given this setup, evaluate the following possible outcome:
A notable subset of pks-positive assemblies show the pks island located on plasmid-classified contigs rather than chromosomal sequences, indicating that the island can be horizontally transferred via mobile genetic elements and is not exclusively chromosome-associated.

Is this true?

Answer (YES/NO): NO